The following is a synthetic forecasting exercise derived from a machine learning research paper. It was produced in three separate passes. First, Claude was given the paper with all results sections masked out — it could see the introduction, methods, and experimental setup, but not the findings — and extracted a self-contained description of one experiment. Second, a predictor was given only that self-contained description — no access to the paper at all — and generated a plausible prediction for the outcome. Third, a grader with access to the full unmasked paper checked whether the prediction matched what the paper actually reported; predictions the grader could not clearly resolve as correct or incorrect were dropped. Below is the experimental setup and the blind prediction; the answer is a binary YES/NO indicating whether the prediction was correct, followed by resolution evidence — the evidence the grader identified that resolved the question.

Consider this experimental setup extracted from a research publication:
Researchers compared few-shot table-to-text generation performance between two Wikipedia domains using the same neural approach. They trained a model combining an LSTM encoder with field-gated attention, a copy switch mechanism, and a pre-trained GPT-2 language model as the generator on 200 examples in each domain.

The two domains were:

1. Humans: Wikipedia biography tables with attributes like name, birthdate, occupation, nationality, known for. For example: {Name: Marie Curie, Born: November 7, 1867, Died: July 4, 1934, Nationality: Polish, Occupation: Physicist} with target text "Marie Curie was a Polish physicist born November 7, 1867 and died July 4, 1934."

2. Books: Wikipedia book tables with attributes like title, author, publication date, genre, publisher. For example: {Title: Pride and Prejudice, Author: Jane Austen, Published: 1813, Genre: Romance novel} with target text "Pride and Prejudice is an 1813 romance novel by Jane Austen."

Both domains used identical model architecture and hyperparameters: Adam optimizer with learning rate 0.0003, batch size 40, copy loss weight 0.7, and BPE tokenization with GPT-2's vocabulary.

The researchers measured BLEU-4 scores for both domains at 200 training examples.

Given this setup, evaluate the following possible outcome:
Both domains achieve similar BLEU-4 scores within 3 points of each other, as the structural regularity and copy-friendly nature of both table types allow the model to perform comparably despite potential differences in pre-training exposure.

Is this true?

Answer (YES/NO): YES